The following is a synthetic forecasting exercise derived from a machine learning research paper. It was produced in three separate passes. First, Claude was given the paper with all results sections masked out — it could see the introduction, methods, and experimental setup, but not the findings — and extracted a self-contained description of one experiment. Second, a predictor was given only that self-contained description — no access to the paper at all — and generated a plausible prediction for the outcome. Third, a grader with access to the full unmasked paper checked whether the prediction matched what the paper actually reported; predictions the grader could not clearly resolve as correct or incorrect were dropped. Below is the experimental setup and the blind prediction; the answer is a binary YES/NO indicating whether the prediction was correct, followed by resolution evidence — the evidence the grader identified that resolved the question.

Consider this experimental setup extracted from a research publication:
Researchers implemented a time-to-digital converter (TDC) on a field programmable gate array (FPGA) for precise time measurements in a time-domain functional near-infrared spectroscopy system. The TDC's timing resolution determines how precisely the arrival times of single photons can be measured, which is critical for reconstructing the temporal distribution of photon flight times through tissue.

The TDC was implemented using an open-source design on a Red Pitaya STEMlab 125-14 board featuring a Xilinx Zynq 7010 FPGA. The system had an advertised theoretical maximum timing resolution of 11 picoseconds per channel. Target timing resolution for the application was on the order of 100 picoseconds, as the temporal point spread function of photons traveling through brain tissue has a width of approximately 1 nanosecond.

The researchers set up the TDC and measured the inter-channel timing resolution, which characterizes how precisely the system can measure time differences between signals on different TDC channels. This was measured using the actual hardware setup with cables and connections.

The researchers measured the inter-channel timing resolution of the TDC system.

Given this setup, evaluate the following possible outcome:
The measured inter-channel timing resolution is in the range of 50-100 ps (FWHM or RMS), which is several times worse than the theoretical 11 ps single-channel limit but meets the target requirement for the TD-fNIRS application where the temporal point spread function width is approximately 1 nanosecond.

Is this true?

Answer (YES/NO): NO